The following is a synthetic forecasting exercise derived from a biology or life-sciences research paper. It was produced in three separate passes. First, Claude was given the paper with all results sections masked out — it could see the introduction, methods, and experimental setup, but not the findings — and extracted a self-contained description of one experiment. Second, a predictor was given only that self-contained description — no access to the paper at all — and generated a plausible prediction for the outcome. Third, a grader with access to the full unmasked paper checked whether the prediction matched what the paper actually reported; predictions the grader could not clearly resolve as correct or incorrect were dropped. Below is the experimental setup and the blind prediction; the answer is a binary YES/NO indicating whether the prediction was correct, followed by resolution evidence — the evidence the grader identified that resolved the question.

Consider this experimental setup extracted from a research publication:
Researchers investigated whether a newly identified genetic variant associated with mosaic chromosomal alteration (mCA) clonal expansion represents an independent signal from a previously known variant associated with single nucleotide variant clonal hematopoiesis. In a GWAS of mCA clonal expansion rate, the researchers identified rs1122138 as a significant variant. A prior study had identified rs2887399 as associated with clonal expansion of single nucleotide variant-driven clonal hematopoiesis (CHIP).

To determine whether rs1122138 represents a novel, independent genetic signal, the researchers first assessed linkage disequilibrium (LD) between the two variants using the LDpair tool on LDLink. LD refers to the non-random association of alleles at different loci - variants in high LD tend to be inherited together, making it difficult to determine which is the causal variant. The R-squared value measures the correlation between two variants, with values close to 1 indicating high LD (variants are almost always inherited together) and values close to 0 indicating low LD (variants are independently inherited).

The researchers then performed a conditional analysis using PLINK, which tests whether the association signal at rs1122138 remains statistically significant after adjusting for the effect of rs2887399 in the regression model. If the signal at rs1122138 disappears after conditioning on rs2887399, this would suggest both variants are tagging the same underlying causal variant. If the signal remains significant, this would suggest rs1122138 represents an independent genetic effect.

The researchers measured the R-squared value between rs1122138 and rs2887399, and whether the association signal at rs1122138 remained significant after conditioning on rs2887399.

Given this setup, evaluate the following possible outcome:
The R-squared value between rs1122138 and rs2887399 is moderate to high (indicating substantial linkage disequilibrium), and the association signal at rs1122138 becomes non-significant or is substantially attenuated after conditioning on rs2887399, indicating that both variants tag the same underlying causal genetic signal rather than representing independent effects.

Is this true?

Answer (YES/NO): YES